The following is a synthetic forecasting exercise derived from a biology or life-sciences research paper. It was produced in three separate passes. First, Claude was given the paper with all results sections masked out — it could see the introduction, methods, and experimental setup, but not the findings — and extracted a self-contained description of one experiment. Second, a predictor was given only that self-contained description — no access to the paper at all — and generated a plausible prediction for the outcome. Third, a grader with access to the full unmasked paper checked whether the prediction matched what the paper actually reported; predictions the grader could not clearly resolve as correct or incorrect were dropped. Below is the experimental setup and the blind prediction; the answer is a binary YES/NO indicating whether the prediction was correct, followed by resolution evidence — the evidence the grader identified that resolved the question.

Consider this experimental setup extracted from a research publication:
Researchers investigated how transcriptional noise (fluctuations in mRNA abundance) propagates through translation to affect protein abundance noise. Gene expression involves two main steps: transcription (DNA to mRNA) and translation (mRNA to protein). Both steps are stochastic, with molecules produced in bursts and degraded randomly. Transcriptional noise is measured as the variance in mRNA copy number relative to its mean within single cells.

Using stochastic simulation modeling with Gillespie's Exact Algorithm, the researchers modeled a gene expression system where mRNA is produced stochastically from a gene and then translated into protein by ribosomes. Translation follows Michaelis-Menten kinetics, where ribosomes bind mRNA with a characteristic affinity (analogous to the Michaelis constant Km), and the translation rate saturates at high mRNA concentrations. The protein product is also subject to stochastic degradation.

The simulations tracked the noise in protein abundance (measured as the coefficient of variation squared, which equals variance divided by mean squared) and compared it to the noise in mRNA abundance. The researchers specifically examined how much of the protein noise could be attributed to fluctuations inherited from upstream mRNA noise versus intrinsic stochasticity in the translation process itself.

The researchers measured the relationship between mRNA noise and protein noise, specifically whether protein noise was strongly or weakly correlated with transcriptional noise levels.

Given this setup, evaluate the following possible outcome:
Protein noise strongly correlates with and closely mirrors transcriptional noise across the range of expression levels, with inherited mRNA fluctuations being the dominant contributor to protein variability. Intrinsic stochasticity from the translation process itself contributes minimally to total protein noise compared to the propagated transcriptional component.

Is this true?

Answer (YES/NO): NO